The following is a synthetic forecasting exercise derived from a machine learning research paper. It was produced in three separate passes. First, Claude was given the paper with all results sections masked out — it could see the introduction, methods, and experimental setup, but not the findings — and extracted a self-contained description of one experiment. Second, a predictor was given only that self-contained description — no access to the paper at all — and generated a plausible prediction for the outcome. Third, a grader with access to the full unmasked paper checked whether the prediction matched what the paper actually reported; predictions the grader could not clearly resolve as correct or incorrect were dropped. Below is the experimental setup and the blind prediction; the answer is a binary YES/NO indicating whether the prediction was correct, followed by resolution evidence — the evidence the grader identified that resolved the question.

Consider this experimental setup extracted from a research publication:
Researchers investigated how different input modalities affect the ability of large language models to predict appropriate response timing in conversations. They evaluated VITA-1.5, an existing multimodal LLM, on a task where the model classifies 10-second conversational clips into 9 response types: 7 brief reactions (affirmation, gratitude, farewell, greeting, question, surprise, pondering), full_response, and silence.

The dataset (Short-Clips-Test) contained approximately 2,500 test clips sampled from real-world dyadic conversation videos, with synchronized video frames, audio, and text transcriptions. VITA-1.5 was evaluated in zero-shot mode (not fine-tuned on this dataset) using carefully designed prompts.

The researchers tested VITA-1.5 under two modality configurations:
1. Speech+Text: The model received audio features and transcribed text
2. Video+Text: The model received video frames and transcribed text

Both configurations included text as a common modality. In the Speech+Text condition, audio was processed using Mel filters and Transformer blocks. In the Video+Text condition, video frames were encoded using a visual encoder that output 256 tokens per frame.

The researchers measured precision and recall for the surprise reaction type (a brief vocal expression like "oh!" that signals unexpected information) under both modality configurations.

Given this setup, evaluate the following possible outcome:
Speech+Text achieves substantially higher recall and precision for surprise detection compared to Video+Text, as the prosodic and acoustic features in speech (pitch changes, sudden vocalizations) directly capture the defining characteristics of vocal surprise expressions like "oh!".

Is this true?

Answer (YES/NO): NO